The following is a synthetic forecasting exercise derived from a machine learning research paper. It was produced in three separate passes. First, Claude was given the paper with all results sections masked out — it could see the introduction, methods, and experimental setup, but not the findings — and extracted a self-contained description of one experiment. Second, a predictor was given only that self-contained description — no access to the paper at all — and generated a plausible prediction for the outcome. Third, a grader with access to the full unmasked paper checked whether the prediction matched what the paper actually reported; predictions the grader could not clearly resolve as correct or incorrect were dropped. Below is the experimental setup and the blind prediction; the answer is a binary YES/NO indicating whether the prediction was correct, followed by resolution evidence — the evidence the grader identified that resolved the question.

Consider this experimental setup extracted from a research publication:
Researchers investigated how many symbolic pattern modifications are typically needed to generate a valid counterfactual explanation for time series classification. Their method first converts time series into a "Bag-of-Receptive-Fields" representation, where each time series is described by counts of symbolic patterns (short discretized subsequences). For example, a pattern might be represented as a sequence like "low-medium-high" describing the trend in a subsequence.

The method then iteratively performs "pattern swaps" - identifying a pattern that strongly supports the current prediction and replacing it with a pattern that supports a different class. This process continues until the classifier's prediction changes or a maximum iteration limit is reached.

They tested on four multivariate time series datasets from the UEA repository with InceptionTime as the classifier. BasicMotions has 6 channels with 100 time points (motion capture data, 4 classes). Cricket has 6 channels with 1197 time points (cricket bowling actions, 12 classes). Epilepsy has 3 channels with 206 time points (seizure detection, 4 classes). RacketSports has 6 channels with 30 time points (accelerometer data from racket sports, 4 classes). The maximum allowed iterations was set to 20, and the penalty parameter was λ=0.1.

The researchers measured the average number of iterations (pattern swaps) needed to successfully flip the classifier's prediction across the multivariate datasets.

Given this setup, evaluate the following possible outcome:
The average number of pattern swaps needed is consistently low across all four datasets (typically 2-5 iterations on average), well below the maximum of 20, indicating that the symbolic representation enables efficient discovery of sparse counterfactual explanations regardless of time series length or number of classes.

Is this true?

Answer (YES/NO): NO